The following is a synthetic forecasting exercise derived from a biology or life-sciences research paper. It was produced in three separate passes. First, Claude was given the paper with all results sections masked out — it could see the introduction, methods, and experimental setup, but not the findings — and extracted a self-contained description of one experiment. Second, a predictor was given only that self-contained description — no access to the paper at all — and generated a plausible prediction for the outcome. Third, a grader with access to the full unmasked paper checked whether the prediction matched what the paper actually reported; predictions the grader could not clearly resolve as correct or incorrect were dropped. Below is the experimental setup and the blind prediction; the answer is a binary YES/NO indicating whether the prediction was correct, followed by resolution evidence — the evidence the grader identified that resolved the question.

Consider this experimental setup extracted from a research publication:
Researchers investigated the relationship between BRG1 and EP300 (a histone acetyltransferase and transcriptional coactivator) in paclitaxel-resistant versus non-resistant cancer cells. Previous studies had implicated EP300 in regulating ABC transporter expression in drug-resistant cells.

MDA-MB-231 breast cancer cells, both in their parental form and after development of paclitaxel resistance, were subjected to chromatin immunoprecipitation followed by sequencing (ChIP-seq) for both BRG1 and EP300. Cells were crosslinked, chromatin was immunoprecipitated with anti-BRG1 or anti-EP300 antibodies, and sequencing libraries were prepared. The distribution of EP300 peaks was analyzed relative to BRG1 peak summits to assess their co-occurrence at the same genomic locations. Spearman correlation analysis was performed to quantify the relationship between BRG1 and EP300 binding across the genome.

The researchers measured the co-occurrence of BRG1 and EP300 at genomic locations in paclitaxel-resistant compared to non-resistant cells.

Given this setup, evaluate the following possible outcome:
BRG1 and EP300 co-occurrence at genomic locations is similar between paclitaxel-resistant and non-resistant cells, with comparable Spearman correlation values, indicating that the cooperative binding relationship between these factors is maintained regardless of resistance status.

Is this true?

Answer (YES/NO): NO